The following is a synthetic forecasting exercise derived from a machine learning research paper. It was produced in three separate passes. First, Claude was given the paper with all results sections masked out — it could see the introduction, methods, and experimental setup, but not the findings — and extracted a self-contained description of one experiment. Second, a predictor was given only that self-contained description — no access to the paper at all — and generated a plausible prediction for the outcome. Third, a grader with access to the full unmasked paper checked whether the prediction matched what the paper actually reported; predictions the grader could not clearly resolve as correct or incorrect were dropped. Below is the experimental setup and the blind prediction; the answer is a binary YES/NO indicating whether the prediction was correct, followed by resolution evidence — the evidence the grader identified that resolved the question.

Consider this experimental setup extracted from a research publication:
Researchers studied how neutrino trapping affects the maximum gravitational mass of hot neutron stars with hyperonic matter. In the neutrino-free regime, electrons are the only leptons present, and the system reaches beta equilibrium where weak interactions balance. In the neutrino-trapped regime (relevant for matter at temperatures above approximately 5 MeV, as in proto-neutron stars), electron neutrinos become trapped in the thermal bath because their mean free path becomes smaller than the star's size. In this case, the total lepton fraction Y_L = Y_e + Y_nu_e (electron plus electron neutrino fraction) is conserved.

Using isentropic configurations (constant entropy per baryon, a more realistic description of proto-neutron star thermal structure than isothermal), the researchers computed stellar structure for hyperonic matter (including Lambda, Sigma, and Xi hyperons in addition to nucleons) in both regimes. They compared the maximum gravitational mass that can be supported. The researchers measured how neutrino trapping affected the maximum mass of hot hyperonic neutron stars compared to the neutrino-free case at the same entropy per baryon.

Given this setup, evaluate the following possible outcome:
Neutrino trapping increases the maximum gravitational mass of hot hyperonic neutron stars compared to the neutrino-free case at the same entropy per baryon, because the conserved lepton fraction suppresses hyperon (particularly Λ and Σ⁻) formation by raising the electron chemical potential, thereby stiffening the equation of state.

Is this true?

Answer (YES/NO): NO